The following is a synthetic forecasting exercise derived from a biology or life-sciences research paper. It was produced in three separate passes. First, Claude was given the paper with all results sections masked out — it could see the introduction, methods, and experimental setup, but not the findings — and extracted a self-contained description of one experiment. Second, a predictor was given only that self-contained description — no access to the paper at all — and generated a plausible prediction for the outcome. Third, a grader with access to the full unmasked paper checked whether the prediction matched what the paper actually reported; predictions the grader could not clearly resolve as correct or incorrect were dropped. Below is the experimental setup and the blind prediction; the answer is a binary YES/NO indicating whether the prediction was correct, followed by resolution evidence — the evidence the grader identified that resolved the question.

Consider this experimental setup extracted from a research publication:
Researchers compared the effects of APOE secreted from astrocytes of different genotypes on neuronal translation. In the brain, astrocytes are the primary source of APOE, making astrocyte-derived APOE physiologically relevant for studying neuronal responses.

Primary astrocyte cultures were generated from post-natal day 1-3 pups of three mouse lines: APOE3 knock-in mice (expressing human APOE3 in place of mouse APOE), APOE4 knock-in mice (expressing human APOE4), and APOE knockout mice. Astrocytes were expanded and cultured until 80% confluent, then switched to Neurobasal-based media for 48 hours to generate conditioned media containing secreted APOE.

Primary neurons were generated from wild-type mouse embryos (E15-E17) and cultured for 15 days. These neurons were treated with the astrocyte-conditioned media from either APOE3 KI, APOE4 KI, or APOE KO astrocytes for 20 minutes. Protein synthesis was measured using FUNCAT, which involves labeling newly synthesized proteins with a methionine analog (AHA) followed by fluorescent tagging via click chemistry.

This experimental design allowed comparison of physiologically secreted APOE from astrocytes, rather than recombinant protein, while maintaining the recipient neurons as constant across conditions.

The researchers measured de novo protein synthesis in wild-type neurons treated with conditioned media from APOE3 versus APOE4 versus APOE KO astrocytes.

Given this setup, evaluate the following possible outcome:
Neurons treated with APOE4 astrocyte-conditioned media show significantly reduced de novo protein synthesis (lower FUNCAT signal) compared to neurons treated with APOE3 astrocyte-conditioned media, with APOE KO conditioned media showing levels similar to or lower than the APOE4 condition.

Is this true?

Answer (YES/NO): NO